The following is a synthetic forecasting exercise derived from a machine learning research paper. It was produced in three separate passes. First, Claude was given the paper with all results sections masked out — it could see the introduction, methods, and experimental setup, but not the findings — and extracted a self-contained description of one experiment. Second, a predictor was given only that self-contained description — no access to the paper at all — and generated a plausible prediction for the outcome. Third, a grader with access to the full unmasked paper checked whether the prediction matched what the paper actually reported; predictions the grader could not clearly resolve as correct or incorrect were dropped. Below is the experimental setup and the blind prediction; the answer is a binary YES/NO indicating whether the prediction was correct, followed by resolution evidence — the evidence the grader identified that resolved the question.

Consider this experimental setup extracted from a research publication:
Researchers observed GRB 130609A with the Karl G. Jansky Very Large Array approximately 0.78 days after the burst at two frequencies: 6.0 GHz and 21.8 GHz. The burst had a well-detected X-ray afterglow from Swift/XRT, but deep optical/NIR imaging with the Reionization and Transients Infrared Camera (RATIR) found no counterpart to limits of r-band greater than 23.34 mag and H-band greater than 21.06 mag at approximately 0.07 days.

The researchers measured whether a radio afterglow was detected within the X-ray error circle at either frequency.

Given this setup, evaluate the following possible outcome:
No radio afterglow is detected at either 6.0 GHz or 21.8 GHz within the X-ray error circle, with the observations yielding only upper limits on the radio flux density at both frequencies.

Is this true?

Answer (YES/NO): YES